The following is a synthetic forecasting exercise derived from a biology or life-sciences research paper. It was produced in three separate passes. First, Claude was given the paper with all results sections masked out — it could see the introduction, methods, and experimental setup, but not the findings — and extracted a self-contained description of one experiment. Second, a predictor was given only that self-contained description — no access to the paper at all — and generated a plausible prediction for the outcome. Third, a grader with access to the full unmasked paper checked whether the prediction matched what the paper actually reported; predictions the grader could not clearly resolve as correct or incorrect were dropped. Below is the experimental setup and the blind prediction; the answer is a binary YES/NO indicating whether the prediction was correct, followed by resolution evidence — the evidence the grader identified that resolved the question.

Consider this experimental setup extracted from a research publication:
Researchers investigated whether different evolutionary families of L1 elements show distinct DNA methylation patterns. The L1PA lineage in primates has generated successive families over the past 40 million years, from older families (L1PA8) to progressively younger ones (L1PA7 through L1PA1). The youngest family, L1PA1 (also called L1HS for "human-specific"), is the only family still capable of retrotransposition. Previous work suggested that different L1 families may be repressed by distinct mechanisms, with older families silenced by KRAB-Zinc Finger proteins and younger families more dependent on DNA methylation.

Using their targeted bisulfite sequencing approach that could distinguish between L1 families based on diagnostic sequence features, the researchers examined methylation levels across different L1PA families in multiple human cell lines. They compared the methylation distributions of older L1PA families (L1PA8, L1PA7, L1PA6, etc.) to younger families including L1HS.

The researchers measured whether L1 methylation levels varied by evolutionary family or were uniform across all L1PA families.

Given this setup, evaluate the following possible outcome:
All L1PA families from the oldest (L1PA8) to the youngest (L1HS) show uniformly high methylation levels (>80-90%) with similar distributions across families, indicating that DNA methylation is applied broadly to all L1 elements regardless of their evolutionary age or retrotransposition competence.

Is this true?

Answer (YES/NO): NO